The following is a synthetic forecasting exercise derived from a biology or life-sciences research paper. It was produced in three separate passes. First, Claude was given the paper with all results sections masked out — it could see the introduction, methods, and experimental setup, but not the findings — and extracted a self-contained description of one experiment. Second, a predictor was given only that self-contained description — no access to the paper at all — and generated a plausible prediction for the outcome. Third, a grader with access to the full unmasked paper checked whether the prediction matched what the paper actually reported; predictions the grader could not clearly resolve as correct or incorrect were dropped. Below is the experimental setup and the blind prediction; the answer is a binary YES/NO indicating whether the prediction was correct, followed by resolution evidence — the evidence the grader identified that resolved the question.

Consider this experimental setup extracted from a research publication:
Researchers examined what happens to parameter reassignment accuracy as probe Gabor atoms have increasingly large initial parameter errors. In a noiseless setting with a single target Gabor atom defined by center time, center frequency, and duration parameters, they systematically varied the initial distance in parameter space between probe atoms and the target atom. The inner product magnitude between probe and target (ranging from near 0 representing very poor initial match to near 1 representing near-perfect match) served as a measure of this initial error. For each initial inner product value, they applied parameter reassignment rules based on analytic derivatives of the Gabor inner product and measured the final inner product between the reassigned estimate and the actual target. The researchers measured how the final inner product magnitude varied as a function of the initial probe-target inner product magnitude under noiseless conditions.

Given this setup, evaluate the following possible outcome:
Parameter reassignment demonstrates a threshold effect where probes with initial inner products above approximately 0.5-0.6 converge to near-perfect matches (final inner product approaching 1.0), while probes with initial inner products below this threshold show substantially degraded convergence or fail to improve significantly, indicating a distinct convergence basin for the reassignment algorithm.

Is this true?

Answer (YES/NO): NO